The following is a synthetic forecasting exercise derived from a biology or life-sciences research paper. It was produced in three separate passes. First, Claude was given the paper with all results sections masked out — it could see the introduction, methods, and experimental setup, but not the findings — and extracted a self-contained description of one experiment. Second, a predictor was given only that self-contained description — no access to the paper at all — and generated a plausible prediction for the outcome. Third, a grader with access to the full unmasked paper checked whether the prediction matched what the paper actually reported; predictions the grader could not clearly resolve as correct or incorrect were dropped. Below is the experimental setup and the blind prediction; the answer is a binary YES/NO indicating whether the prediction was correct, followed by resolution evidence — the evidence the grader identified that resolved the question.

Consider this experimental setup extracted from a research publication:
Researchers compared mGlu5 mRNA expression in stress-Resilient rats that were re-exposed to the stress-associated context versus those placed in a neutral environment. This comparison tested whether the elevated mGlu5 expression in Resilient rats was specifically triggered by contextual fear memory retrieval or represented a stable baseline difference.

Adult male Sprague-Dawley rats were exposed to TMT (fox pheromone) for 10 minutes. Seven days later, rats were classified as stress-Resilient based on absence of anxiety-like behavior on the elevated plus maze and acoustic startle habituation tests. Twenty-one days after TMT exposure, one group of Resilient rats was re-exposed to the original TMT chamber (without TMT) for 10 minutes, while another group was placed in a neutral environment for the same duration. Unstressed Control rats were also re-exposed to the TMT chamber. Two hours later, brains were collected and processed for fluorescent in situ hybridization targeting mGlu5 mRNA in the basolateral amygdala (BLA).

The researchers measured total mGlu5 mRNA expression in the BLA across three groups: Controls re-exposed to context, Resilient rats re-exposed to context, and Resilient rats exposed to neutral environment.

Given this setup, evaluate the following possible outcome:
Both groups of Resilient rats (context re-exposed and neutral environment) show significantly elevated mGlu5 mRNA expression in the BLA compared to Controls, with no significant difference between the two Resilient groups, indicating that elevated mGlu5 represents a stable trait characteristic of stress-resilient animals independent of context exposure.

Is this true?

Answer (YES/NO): YES